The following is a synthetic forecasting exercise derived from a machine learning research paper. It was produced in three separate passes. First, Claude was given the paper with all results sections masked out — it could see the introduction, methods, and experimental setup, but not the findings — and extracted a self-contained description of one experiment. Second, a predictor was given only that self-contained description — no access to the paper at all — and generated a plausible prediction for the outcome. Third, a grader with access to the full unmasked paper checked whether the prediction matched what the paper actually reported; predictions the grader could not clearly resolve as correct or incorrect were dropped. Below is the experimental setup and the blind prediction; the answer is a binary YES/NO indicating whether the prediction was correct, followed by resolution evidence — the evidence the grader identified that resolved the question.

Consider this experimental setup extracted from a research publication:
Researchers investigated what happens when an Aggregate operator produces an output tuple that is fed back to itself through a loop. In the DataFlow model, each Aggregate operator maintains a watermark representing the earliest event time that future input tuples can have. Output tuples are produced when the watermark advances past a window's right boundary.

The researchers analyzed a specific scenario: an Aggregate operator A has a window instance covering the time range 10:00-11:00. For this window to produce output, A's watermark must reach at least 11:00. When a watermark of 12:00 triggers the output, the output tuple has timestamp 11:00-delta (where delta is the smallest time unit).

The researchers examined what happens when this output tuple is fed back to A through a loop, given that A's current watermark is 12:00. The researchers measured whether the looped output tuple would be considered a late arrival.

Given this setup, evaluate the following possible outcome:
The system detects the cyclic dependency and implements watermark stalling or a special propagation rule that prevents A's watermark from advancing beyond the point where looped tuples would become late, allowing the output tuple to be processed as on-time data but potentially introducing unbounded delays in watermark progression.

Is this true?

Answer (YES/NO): NO